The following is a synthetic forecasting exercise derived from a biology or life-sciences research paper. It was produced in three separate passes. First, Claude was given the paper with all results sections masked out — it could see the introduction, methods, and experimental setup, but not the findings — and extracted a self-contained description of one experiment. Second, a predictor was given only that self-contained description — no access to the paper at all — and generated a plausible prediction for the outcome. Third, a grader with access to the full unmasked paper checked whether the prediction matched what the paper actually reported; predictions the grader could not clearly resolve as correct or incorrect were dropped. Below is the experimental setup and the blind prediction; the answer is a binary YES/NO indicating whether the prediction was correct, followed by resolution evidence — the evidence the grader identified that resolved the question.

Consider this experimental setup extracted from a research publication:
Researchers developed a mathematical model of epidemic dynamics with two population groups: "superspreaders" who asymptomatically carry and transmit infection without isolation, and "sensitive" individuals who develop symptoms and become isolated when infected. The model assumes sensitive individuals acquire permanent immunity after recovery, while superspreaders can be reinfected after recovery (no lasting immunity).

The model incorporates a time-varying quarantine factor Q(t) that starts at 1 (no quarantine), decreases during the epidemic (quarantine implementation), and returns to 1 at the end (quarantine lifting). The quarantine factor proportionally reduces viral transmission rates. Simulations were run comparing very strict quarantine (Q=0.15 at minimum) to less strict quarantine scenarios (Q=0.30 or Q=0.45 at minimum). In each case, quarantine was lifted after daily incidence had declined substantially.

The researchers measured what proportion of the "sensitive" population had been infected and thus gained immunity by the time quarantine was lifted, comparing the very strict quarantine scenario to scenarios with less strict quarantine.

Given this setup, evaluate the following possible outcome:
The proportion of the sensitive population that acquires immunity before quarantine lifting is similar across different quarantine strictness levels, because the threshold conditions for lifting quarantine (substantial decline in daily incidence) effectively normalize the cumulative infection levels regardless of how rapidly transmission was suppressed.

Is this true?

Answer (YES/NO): NO